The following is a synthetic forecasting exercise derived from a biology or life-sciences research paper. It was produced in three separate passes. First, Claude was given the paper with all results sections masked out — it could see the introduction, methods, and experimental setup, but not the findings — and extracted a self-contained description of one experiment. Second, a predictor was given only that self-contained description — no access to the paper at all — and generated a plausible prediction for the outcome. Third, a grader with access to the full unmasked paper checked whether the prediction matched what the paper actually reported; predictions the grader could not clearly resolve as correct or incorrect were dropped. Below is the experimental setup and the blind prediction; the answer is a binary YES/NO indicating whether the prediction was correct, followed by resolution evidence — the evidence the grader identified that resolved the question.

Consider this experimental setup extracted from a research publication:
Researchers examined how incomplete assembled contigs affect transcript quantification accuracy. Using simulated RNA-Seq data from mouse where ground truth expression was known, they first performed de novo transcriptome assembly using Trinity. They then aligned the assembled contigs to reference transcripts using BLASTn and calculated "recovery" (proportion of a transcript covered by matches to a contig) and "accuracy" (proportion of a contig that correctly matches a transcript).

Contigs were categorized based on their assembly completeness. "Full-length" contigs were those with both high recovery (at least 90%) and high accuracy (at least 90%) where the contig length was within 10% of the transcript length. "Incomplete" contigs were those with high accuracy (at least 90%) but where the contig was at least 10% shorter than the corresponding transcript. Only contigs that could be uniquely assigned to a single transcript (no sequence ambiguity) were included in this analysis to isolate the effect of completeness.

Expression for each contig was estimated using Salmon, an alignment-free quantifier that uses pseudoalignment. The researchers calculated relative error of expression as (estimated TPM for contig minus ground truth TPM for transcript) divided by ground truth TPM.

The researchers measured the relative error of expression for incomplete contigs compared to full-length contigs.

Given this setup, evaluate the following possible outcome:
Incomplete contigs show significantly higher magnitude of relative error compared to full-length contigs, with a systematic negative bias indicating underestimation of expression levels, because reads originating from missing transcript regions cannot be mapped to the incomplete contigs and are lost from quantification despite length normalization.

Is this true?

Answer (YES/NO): NO